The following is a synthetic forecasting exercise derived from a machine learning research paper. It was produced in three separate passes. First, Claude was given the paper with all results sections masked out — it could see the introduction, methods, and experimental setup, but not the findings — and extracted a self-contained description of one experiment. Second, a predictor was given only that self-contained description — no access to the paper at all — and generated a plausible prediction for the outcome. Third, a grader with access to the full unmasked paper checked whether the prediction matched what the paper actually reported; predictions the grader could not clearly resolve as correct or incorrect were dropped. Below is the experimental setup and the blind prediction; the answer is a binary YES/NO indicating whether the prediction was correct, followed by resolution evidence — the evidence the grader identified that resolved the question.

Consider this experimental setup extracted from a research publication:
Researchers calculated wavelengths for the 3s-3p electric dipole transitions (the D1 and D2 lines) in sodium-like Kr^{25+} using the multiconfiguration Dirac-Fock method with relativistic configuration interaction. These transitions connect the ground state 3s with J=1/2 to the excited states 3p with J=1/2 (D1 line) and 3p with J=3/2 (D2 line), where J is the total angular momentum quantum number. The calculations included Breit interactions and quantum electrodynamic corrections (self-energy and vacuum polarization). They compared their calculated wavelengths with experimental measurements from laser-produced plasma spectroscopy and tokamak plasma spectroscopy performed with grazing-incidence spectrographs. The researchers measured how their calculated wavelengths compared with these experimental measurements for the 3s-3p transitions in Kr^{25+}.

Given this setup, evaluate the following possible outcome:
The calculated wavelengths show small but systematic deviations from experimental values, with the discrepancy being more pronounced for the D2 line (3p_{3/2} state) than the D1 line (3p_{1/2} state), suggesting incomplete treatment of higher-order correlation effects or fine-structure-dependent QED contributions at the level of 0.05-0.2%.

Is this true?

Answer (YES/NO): NO